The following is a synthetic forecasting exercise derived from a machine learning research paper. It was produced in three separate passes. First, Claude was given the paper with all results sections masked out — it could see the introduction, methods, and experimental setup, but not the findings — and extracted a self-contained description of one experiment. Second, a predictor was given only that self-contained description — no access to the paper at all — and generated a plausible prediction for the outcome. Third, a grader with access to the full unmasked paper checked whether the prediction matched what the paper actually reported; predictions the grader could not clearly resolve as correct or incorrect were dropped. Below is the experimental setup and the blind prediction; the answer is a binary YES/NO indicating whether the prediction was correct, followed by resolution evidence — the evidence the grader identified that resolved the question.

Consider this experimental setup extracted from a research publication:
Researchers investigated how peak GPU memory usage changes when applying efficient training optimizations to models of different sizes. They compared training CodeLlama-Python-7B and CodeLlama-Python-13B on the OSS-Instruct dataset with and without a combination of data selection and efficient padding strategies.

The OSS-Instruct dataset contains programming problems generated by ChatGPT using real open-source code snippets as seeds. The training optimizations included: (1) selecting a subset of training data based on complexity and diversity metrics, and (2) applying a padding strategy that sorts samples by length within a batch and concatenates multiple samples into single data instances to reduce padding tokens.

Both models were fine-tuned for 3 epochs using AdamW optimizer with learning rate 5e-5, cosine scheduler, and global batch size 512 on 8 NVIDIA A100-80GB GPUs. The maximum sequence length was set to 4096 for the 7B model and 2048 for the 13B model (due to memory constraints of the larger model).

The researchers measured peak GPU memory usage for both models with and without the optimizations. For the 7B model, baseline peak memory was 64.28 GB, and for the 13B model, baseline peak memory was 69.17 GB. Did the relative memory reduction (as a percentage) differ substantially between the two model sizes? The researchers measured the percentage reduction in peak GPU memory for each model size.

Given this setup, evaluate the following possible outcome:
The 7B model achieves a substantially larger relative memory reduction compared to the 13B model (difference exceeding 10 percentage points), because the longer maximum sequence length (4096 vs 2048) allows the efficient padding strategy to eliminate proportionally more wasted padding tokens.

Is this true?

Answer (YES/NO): YES